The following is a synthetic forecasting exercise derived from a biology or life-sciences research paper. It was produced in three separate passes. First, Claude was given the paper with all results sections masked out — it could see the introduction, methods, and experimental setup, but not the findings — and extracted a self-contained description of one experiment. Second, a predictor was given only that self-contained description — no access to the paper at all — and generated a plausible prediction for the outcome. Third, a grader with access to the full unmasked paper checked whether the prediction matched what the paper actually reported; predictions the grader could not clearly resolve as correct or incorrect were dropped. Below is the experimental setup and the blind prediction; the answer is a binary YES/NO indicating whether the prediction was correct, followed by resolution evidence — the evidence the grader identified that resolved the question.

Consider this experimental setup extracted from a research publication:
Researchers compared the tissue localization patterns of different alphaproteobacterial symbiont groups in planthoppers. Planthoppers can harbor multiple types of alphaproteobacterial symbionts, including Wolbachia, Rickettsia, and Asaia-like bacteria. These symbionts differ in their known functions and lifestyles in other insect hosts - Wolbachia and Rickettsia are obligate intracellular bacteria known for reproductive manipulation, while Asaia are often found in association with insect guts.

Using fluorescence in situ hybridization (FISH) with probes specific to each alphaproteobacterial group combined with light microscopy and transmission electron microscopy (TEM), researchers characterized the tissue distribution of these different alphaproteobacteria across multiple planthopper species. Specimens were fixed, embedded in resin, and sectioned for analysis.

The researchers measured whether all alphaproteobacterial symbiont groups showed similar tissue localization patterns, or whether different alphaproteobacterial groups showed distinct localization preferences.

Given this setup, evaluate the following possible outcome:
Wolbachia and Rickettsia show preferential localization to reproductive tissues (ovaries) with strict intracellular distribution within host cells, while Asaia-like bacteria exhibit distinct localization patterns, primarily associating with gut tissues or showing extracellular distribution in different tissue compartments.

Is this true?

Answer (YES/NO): NO